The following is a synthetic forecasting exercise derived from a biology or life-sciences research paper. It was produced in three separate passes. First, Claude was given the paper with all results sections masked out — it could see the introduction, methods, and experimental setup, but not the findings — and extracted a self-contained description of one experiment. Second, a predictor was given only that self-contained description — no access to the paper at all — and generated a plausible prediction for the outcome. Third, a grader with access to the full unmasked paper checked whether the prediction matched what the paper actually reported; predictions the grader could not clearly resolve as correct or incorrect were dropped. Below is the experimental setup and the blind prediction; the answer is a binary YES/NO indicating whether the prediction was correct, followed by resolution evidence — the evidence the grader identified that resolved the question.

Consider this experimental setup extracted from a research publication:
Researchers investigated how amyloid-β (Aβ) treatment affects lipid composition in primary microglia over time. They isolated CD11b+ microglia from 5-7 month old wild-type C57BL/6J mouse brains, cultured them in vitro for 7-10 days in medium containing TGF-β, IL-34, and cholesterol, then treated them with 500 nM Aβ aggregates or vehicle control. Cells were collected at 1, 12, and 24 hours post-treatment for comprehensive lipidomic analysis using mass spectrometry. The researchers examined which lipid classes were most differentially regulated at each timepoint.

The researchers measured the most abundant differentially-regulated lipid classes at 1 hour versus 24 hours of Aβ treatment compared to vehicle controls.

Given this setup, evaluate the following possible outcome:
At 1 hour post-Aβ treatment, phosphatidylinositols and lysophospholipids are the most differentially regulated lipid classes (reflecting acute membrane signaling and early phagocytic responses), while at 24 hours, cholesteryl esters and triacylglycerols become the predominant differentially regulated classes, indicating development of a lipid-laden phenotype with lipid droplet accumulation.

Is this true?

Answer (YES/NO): NO